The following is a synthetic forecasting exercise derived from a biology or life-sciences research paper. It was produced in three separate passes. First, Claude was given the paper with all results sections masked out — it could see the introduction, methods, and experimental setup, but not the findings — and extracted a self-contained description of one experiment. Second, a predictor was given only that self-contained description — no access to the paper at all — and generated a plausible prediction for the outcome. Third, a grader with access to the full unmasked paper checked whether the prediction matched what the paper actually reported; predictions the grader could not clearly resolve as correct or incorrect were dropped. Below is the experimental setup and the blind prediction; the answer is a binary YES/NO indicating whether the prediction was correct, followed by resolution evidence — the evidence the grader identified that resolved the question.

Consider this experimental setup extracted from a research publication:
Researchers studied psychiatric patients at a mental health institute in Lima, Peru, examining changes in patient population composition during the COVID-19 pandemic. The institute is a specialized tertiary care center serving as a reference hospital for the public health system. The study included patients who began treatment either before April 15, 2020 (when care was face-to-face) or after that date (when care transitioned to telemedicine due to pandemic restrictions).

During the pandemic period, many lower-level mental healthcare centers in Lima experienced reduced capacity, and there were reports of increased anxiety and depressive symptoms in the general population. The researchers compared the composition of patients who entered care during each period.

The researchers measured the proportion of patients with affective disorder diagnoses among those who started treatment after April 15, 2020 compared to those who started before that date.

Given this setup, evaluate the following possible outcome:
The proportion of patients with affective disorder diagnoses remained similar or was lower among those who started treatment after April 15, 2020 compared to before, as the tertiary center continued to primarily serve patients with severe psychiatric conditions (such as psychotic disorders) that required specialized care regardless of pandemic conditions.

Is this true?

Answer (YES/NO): NO